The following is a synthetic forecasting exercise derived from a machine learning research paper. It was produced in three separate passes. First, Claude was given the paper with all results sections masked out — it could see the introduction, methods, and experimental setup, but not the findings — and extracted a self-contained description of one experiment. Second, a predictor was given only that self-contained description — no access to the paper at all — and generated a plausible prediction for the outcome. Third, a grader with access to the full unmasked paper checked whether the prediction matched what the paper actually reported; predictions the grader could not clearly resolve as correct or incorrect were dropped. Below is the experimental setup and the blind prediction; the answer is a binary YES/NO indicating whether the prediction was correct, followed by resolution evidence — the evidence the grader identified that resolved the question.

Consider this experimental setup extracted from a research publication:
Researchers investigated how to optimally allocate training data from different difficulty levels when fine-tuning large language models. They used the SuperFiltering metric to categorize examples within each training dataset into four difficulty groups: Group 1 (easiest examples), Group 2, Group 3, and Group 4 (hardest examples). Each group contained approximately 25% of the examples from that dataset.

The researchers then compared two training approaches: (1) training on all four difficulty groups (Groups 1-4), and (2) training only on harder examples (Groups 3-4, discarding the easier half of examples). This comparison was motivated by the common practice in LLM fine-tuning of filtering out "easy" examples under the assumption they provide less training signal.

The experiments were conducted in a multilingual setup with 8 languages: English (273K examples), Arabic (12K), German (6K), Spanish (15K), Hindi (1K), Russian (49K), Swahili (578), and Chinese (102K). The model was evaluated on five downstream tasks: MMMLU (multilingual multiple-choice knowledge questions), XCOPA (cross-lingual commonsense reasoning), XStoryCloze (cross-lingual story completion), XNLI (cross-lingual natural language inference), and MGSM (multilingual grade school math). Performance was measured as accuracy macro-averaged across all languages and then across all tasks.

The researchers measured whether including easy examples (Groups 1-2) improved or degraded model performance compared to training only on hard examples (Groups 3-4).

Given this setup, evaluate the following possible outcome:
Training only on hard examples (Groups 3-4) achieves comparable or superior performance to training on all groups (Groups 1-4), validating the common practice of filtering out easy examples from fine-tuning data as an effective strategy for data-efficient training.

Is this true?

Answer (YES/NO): NO